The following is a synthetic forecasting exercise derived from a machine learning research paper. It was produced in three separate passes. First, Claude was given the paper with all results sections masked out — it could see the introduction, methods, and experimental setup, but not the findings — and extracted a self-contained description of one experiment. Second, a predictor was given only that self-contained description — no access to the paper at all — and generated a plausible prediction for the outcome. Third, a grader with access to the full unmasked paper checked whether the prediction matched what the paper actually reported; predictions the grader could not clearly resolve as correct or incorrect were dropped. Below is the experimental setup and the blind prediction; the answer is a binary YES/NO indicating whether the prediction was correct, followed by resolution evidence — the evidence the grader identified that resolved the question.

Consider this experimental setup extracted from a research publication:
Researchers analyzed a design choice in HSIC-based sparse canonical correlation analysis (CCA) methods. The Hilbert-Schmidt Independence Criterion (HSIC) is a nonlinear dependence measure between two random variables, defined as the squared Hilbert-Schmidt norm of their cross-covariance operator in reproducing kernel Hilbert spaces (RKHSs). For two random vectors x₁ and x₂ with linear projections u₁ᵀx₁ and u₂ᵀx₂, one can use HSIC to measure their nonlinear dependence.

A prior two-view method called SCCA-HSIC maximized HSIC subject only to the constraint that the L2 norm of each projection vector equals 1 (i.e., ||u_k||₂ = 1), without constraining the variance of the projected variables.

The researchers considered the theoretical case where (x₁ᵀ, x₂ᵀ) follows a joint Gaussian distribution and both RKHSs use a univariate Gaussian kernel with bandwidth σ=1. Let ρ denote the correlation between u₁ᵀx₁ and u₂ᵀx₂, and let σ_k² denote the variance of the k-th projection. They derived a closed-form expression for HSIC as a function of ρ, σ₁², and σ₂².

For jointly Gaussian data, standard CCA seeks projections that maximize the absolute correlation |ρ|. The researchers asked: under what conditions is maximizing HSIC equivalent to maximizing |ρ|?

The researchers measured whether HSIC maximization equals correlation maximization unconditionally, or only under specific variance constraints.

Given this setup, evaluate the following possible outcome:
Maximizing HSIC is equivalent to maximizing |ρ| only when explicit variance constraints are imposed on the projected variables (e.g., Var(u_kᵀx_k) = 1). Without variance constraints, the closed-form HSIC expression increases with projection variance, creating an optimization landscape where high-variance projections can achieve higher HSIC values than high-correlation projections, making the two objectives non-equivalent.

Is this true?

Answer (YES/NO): NO